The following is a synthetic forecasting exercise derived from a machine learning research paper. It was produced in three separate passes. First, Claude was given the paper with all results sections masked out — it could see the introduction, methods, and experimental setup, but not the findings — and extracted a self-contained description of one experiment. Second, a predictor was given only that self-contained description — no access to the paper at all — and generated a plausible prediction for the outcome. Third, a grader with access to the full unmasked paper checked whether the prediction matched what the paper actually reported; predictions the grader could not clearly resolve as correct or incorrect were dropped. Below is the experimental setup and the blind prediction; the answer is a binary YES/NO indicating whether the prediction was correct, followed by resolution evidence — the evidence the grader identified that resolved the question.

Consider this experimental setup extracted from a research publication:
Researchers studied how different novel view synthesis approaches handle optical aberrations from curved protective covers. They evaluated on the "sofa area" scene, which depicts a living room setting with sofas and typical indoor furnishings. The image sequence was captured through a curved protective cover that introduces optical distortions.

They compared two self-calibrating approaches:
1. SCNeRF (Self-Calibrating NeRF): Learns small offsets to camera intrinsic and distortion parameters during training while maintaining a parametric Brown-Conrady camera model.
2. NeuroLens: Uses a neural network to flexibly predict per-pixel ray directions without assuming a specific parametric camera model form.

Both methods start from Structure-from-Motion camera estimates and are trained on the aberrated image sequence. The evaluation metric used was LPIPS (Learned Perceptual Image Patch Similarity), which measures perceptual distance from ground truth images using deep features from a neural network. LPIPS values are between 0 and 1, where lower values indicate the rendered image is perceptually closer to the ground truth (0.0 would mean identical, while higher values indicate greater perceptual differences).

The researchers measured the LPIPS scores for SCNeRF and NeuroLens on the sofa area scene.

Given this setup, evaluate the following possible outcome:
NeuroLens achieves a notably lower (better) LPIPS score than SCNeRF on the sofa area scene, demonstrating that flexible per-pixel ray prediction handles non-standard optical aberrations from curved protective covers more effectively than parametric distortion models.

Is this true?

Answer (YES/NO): YES